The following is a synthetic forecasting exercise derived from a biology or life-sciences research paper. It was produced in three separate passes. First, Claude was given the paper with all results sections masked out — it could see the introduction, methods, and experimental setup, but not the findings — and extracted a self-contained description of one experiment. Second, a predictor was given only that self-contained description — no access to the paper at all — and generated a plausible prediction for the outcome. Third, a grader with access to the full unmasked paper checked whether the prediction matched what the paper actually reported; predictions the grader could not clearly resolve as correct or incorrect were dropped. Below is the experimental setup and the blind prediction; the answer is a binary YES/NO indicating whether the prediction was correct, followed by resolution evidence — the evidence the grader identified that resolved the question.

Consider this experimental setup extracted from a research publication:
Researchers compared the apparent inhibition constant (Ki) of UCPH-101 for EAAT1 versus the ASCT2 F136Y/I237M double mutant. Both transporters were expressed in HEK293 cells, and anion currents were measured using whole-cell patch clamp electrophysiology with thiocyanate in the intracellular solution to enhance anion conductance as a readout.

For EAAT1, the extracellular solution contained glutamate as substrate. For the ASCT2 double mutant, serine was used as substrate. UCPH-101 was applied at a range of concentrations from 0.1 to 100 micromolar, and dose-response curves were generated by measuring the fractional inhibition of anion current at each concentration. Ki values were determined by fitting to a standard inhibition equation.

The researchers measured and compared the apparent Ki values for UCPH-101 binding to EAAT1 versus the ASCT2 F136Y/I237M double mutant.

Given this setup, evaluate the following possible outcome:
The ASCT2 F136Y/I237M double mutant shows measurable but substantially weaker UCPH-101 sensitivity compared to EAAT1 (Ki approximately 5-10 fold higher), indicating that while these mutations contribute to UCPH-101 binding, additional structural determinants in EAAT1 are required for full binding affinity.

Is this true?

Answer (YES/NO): NO